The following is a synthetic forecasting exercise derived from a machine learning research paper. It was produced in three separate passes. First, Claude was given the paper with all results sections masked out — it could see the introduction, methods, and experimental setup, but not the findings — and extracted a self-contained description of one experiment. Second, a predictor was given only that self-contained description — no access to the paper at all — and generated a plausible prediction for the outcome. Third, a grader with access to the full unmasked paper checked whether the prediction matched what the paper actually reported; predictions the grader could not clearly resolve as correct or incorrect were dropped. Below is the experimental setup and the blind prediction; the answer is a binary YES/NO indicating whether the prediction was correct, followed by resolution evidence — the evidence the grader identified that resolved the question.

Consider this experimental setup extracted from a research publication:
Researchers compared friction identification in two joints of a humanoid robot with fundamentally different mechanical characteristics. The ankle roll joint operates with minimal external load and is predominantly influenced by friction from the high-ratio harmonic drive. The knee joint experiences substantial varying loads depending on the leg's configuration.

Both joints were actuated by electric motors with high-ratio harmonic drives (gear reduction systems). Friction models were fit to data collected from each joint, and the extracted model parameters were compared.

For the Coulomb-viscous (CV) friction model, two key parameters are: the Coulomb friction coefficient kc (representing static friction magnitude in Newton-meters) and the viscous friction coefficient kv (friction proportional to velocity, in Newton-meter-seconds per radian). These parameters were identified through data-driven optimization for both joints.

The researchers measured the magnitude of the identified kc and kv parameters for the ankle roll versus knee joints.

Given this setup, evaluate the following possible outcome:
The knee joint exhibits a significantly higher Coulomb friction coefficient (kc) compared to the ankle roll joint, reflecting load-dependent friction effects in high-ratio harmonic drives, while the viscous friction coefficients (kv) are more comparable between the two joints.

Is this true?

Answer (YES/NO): NO